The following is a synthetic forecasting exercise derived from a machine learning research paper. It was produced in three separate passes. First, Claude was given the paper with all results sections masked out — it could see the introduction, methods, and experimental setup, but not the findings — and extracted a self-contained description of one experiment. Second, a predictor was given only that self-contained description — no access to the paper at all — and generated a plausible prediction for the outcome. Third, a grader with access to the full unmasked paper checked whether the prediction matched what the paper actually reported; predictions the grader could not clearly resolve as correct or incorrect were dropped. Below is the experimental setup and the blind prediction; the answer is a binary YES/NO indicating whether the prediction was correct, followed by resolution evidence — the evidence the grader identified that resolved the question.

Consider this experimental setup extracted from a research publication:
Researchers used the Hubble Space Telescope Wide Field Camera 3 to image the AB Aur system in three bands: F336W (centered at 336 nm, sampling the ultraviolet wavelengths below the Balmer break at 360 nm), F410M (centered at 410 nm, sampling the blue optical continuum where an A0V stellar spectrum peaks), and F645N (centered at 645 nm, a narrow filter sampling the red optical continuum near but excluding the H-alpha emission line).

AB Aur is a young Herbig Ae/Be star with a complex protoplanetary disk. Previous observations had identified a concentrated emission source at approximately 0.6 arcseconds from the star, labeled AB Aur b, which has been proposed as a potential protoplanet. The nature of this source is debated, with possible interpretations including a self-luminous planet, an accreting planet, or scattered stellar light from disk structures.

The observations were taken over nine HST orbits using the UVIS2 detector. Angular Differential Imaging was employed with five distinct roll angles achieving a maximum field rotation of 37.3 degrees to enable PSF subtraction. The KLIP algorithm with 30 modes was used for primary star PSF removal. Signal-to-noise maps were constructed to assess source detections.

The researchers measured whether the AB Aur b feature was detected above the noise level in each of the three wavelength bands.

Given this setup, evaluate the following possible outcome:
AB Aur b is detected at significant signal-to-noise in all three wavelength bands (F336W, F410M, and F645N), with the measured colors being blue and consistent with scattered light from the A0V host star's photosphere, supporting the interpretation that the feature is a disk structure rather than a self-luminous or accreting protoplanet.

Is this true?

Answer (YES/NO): YES